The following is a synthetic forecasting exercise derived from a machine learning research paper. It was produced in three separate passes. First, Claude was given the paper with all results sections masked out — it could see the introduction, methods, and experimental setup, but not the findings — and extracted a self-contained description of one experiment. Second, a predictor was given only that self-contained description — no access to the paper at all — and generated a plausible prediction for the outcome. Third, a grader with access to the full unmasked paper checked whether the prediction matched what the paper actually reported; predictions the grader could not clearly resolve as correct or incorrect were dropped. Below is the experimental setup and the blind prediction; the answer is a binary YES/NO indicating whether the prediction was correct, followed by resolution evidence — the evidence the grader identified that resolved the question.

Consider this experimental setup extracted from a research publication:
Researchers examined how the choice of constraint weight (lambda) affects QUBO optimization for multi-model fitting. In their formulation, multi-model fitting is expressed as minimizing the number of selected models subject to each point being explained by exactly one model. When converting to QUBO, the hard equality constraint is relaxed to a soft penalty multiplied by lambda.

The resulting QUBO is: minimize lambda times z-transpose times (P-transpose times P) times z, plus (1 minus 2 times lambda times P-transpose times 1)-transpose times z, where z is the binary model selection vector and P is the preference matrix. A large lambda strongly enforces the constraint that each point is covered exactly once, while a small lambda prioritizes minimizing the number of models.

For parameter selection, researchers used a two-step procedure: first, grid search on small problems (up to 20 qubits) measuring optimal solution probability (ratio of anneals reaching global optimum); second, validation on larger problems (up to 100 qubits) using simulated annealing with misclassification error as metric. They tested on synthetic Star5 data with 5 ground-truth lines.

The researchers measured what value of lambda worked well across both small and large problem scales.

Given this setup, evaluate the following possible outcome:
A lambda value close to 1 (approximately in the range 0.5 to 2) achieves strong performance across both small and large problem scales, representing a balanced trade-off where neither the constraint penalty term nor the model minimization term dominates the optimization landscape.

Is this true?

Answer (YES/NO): YES